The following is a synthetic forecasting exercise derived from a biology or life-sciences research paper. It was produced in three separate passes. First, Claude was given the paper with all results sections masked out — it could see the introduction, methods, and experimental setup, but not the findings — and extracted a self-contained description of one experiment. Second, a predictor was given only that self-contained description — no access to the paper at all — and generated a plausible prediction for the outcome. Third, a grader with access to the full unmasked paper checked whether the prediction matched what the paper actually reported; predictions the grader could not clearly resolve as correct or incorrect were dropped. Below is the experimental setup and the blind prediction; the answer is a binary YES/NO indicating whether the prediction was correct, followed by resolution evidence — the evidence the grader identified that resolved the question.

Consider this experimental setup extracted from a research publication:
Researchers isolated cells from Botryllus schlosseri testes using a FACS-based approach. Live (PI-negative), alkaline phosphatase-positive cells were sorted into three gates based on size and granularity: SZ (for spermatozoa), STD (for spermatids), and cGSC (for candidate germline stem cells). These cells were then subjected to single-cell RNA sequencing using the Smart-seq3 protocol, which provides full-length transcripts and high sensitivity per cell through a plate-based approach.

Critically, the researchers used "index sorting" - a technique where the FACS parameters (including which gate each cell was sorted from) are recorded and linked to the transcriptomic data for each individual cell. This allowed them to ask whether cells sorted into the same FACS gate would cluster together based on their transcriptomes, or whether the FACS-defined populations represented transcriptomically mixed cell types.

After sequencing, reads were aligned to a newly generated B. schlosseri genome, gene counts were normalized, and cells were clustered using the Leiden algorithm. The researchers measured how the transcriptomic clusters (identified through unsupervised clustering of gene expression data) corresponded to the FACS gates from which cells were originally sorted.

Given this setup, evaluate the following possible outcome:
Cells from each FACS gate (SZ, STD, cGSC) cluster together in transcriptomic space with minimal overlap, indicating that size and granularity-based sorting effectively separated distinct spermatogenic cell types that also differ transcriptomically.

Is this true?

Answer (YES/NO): YES